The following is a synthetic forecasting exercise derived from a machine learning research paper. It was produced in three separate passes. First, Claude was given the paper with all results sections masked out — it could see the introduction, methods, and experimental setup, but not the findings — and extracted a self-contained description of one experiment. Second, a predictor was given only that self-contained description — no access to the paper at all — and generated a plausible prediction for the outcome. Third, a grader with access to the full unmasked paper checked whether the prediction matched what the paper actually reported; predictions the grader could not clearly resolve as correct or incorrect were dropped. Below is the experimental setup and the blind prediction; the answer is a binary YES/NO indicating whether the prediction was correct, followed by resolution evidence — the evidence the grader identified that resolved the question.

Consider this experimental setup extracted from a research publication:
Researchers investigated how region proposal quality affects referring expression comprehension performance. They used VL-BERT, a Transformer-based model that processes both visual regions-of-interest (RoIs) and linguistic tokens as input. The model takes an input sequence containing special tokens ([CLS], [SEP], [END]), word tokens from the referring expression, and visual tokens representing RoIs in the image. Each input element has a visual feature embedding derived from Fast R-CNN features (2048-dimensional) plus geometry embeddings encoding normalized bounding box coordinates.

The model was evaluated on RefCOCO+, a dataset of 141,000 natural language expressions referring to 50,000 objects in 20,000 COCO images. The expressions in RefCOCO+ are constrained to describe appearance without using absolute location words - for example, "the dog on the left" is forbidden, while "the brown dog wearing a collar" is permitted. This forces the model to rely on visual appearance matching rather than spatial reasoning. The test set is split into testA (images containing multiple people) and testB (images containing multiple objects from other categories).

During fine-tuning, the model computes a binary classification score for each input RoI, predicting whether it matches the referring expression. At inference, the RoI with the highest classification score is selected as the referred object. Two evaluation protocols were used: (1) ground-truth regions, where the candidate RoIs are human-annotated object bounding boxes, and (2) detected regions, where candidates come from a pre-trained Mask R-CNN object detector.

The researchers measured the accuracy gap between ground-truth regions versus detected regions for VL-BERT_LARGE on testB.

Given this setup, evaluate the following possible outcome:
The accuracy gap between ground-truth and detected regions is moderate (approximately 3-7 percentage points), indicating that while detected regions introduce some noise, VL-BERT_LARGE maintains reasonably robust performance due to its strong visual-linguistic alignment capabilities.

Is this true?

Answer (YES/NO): NO